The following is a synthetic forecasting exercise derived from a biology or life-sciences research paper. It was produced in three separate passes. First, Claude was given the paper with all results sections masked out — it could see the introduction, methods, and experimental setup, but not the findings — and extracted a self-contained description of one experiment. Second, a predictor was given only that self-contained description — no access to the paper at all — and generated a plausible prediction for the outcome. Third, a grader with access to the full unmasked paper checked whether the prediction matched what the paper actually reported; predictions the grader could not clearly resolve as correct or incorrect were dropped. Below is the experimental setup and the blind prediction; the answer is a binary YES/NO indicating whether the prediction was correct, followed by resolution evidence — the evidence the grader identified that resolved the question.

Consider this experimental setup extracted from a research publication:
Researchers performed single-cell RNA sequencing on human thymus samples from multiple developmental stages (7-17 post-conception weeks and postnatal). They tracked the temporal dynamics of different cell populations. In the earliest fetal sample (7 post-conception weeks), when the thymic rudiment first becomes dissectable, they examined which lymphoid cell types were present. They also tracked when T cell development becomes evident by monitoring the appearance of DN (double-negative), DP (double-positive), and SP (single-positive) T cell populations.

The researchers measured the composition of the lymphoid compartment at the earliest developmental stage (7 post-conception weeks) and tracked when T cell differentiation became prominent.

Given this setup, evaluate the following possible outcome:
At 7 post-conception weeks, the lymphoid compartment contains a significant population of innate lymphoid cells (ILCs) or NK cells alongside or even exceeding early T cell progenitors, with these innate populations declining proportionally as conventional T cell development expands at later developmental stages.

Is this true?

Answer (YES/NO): YES